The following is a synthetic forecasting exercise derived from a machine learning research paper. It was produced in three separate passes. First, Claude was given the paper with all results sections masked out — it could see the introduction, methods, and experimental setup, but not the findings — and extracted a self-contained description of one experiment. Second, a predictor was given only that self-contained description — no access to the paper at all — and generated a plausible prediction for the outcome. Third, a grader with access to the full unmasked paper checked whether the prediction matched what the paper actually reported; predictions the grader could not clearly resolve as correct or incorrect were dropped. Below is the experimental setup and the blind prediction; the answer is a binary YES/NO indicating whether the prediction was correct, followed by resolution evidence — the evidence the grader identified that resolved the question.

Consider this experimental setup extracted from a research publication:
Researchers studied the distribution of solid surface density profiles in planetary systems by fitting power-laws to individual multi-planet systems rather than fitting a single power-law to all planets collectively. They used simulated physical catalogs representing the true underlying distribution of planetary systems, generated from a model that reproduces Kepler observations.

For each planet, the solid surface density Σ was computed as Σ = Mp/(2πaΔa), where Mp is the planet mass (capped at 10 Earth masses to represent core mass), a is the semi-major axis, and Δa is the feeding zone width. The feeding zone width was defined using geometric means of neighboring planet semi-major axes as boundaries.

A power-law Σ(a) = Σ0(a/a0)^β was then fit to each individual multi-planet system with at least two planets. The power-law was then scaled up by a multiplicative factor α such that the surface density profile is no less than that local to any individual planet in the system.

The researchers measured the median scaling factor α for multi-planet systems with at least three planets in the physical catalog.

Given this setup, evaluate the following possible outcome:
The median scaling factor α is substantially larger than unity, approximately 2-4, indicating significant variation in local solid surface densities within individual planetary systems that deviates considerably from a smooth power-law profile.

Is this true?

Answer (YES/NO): YES